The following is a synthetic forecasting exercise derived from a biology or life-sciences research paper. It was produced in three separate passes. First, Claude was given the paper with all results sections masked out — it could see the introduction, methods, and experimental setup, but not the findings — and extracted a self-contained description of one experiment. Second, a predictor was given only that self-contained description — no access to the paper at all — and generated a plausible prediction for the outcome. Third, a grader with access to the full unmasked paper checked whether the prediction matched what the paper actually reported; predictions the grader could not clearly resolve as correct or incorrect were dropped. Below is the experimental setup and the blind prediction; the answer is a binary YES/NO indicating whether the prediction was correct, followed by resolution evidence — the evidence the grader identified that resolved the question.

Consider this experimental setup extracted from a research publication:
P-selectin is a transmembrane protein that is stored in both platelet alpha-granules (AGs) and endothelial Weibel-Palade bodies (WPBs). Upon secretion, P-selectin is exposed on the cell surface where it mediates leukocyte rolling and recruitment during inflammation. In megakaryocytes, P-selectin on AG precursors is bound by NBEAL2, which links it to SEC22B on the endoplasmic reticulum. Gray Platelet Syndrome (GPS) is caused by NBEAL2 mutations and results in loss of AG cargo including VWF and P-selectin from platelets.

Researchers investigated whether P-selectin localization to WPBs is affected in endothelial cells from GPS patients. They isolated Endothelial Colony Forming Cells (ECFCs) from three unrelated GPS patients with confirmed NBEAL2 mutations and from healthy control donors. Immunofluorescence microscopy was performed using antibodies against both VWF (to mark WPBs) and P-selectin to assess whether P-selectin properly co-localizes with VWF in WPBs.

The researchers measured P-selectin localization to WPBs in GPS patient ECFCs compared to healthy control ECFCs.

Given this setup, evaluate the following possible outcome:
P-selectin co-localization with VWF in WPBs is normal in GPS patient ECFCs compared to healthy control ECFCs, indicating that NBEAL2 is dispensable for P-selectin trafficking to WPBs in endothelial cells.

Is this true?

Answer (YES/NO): YES